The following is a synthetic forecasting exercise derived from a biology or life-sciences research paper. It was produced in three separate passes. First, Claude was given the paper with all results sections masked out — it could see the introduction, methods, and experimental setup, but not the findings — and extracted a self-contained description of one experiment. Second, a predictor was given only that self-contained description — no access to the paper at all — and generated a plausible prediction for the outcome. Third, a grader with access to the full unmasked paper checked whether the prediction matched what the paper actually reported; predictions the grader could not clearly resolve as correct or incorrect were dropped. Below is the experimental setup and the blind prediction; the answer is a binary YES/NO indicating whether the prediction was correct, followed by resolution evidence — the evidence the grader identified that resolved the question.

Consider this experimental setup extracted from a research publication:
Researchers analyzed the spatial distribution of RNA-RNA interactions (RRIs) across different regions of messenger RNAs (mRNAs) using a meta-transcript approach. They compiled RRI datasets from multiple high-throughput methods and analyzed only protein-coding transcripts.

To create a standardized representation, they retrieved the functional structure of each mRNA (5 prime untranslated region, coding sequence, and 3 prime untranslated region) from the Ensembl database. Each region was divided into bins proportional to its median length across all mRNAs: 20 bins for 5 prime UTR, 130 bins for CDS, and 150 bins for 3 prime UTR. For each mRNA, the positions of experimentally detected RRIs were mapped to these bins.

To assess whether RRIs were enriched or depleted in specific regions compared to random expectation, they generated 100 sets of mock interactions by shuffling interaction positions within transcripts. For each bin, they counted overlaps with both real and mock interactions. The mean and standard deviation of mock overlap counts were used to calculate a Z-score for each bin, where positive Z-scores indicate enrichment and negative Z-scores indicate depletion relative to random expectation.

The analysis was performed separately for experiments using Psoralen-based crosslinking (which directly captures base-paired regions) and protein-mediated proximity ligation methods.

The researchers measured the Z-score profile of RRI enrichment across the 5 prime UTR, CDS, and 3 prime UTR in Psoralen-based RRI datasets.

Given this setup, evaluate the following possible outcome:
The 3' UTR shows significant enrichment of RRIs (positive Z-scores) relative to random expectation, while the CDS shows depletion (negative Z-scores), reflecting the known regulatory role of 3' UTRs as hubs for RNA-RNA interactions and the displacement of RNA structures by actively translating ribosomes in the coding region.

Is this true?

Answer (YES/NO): NO